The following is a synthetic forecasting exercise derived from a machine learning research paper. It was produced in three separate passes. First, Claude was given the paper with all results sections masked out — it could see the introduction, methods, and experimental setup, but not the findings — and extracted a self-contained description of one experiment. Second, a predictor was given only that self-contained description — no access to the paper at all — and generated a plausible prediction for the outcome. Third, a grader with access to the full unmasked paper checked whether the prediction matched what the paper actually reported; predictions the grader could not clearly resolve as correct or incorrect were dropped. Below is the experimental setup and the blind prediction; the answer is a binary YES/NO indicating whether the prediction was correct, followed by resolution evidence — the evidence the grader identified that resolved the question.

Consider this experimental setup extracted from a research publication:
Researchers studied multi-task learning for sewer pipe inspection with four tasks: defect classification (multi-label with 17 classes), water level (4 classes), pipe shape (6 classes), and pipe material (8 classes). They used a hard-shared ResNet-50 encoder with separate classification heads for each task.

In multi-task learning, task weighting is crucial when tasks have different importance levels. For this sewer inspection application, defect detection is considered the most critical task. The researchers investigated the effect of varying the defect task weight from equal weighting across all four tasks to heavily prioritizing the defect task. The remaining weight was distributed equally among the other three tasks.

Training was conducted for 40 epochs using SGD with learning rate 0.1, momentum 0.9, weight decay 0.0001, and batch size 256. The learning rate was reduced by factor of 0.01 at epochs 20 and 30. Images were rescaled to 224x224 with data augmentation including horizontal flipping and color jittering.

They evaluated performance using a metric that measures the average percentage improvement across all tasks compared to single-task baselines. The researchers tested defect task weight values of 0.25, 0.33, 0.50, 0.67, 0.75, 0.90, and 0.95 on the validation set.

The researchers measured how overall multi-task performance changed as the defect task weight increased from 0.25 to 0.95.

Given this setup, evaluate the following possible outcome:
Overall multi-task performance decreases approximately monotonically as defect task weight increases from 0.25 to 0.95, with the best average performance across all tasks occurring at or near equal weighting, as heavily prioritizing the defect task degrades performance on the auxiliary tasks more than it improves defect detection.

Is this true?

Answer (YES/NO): NO